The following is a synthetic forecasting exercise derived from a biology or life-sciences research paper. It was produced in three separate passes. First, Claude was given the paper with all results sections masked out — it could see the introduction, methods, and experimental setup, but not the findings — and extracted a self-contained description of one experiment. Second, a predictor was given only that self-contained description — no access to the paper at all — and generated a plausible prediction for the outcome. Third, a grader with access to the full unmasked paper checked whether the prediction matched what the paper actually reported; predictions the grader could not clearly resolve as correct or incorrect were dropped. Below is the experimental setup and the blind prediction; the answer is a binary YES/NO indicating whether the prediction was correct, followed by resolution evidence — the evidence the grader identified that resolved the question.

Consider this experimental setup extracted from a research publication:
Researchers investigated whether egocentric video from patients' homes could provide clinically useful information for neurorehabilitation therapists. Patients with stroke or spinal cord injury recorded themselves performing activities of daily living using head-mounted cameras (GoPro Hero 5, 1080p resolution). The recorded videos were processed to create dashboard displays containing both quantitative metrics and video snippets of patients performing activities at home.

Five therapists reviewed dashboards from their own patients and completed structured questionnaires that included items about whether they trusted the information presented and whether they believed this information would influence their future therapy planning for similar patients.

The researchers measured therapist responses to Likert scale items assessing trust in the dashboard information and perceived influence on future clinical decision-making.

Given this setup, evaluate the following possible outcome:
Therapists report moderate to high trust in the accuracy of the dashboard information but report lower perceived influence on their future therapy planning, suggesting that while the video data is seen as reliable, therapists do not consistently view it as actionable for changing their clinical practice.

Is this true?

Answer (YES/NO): NO